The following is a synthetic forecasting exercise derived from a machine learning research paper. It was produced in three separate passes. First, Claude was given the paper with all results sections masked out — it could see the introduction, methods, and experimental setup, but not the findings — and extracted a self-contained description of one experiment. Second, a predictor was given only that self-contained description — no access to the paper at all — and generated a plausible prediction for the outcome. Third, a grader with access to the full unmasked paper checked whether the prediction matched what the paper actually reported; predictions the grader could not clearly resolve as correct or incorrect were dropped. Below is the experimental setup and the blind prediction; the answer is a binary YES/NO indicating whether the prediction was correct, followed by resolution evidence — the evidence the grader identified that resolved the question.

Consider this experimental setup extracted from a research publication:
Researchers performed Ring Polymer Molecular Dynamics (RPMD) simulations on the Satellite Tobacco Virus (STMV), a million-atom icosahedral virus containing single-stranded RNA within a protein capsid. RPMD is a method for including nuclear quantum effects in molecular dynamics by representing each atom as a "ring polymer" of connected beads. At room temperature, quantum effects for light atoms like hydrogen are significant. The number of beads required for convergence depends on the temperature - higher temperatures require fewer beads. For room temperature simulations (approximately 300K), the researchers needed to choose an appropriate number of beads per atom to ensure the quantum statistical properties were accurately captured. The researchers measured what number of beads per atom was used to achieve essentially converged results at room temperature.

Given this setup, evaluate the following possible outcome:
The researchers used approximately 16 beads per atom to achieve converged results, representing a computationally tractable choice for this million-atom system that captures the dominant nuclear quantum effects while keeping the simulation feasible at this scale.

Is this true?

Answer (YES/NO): NO